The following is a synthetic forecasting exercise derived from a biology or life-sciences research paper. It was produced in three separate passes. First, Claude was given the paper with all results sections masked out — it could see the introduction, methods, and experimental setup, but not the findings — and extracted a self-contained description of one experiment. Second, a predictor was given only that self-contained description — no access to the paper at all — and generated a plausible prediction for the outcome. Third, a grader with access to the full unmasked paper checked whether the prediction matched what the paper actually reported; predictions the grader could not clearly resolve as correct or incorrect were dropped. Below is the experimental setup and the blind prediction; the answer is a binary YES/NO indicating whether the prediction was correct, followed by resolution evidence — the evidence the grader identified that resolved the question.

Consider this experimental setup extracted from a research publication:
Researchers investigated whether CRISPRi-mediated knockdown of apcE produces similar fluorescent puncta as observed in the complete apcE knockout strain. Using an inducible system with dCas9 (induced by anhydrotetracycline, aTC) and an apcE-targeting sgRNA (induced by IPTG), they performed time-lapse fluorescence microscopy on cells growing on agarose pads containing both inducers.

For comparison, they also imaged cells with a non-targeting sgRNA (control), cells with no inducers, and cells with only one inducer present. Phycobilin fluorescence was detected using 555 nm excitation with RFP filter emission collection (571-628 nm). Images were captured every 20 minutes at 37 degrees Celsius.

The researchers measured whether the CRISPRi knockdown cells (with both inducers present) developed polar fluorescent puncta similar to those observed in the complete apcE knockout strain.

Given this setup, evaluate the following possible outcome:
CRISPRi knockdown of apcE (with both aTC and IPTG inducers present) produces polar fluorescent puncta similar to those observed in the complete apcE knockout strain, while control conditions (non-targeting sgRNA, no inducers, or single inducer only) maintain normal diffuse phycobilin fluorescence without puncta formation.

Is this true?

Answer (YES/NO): YES